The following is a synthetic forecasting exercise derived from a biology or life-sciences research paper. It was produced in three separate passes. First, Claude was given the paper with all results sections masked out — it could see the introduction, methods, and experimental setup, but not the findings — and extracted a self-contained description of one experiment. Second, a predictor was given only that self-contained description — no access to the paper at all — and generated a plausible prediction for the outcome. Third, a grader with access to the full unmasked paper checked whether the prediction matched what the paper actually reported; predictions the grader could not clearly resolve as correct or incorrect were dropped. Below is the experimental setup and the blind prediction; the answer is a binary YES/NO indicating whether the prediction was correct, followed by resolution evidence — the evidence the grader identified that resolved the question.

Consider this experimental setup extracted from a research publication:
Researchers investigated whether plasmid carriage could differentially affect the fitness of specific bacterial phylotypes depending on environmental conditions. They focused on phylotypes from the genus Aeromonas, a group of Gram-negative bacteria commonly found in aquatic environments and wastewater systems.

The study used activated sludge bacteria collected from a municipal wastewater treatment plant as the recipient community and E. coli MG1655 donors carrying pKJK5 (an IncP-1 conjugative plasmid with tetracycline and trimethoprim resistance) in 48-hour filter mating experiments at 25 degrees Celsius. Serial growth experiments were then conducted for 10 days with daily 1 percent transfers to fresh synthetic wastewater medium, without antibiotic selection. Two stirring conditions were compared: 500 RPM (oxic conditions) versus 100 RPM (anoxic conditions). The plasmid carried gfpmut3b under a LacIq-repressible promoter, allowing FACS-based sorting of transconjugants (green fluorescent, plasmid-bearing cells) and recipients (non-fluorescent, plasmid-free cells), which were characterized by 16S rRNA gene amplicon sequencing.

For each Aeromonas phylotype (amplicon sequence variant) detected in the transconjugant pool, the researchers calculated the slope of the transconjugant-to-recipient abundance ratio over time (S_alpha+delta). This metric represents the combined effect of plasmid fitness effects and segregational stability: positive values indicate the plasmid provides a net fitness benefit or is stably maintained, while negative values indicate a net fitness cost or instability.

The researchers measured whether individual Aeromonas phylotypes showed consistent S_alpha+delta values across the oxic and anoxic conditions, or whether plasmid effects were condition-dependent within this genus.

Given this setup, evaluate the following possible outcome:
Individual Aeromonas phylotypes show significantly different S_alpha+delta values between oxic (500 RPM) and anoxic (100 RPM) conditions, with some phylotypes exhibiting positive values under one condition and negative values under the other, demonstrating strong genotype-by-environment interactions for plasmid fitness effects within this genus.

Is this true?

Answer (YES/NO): NO